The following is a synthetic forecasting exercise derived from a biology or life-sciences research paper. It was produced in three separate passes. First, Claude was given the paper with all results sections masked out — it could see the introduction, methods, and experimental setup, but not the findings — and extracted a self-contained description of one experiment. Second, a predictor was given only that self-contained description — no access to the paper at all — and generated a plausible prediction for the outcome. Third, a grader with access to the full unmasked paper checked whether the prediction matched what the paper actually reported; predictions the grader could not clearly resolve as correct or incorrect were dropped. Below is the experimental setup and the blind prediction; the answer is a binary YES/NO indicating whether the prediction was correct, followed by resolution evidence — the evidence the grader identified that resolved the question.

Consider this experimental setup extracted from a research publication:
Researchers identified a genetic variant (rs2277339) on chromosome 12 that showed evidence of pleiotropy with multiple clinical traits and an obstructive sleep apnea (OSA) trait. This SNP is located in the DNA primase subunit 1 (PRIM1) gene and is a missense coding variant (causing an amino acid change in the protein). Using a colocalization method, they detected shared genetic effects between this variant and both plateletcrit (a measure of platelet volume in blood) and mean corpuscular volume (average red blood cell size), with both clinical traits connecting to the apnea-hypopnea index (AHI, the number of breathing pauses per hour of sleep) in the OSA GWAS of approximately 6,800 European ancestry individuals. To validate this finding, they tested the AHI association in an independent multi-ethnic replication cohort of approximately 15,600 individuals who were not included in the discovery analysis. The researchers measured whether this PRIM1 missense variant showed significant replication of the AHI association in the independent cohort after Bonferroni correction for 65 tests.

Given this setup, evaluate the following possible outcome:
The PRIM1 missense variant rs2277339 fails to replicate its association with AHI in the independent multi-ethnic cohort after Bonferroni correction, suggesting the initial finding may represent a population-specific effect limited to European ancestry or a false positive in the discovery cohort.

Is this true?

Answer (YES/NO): NO